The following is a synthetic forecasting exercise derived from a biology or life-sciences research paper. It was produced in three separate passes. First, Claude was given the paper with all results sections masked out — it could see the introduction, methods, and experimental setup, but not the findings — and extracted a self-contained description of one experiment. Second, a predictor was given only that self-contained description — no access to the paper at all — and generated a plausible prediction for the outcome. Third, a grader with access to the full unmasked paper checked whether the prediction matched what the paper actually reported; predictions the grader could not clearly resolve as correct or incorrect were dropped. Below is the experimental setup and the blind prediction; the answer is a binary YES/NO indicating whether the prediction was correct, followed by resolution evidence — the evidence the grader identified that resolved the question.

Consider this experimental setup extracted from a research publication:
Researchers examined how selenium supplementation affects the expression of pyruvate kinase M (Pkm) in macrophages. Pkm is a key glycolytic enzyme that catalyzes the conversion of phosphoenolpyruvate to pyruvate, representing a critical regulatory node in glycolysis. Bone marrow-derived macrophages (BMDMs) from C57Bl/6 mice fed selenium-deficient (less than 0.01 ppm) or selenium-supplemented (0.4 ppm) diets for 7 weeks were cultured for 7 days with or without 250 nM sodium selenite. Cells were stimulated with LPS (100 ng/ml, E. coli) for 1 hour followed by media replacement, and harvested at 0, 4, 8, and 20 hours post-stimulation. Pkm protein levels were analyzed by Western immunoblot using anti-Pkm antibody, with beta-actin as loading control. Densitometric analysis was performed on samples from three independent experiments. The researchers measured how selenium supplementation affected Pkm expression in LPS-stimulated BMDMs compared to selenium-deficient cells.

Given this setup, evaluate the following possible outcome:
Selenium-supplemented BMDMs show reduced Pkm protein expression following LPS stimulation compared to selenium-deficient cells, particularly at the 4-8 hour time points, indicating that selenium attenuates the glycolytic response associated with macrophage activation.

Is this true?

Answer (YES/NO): YES